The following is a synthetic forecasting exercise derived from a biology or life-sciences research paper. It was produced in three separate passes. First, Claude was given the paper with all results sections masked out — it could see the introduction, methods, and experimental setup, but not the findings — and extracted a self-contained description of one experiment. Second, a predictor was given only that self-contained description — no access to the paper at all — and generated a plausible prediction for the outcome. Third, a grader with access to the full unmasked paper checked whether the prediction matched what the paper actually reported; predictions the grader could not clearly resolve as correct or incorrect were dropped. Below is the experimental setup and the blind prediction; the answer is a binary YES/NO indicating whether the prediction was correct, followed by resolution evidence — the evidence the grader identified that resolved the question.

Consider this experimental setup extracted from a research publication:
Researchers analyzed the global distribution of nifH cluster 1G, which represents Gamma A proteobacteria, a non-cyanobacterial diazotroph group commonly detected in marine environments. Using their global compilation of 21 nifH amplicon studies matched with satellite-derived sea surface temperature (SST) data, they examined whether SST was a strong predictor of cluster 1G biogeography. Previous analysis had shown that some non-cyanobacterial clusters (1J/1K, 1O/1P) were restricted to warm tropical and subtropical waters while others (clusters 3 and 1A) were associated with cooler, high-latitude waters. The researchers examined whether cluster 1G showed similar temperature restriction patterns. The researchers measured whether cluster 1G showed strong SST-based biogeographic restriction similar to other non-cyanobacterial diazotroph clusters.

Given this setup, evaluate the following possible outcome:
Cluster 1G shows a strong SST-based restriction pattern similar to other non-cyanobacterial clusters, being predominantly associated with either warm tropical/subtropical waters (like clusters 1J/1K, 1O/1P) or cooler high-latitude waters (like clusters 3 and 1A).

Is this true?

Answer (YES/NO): NO